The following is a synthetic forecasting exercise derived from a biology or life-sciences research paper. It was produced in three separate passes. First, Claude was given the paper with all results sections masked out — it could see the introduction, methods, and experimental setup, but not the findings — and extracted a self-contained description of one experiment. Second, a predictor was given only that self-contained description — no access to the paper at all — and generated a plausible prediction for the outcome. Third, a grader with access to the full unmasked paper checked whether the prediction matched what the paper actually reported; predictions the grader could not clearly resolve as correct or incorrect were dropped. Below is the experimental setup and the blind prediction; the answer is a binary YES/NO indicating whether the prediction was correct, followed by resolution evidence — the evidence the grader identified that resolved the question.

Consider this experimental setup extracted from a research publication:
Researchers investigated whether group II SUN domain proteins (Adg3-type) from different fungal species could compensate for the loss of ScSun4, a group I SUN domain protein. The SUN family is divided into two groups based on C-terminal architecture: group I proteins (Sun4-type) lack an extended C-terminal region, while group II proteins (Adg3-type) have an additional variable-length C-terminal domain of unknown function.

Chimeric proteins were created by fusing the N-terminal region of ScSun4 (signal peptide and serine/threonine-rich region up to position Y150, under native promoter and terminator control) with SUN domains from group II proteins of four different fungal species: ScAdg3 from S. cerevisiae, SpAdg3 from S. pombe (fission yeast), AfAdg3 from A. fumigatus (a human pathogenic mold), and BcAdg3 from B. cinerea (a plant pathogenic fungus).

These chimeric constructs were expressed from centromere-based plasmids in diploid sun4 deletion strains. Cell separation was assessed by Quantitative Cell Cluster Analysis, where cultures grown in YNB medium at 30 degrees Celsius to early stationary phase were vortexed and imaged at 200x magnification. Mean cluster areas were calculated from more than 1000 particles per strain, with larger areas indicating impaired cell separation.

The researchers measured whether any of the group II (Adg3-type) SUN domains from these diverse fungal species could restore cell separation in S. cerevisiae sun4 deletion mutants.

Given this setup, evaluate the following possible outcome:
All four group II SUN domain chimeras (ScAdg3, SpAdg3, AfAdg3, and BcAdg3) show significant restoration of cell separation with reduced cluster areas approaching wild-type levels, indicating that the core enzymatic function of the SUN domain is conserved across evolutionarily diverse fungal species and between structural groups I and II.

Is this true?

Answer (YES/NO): NO